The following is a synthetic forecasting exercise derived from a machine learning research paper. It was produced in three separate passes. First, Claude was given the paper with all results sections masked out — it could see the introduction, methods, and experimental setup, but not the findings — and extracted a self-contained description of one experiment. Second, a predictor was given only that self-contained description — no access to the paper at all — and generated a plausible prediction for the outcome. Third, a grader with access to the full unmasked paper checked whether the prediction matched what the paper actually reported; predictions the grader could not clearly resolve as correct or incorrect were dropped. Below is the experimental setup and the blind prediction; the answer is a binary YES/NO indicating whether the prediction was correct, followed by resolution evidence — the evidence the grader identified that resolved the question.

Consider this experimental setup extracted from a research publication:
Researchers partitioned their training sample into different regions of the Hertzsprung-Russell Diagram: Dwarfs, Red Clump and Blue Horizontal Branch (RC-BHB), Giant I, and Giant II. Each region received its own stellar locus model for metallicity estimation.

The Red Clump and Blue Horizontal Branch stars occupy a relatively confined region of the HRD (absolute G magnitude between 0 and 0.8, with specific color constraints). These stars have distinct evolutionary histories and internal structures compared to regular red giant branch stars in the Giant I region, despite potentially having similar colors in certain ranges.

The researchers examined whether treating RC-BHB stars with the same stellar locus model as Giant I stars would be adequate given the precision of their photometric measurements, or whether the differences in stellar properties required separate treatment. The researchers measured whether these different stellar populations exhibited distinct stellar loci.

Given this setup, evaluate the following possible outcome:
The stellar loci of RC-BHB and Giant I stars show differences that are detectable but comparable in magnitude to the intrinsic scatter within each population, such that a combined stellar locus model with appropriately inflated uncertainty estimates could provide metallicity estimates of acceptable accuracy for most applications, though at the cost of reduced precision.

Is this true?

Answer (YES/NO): NO